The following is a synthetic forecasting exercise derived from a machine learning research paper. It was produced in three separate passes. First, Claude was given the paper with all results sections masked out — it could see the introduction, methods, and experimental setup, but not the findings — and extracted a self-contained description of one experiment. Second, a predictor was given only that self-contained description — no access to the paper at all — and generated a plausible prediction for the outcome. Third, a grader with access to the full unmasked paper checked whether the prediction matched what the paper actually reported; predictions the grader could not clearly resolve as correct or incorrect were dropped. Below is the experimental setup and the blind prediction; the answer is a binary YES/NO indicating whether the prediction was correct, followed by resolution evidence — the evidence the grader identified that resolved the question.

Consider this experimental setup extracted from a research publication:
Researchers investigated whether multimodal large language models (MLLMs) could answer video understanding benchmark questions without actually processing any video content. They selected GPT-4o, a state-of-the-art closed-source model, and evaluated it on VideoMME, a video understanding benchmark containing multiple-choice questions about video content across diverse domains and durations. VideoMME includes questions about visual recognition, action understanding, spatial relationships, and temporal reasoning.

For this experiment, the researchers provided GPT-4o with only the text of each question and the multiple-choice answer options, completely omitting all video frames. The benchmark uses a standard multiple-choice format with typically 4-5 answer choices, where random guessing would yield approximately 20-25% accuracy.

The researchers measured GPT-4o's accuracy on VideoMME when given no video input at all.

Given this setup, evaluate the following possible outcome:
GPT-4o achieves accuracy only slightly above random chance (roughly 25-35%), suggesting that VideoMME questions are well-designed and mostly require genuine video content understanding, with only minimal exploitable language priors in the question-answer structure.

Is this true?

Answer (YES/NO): NO